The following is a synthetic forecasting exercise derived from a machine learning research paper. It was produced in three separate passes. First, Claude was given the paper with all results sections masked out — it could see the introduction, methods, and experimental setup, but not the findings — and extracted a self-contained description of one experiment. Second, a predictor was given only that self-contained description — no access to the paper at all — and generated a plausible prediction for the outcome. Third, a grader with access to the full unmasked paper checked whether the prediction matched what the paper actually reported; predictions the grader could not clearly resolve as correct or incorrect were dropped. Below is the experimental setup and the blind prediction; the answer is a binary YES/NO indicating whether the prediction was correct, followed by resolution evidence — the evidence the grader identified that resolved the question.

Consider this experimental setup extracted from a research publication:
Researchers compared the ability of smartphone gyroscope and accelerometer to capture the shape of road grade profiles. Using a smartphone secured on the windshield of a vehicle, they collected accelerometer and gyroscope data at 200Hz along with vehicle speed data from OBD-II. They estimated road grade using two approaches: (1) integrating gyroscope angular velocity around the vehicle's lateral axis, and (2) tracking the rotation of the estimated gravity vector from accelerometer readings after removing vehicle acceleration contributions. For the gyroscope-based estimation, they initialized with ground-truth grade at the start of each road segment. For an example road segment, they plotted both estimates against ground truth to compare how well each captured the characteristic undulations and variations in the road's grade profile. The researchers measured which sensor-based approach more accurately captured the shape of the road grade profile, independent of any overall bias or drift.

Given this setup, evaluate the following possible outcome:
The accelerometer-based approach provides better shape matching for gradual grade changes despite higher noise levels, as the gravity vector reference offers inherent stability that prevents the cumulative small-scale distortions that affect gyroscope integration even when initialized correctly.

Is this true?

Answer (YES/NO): NO